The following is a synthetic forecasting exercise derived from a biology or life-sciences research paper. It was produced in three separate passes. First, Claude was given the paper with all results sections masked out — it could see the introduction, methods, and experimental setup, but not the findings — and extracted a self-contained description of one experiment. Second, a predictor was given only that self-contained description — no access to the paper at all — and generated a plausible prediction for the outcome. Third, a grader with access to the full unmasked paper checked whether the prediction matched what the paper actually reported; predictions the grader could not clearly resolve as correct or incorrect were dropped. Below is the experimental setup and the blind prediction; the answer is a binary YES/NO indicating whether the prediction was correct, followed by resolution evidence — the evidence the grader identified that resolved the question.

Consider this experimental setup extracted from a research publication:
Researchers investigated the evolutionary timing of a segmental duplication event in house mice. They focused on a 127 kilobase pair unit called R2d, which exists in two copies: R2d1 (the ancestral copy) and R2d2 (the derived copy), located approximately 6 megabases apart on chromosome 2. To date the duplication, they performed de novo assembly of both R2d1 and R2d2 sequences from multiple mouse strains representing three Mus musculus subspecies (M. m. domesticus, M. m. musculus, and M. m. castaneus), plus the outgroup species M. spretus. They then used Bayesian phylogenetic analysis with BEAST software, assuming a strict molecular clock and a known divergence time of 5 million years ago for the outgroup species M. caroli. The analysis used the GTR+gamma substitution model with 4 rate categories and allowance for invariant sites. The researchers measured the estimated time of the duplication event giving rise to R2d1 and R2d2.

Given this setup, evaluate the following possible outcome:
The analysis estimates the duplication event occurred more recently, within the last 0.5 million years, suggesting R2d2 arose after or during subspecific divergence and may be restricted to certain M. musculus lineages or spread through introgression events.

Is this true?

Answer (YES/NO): NO